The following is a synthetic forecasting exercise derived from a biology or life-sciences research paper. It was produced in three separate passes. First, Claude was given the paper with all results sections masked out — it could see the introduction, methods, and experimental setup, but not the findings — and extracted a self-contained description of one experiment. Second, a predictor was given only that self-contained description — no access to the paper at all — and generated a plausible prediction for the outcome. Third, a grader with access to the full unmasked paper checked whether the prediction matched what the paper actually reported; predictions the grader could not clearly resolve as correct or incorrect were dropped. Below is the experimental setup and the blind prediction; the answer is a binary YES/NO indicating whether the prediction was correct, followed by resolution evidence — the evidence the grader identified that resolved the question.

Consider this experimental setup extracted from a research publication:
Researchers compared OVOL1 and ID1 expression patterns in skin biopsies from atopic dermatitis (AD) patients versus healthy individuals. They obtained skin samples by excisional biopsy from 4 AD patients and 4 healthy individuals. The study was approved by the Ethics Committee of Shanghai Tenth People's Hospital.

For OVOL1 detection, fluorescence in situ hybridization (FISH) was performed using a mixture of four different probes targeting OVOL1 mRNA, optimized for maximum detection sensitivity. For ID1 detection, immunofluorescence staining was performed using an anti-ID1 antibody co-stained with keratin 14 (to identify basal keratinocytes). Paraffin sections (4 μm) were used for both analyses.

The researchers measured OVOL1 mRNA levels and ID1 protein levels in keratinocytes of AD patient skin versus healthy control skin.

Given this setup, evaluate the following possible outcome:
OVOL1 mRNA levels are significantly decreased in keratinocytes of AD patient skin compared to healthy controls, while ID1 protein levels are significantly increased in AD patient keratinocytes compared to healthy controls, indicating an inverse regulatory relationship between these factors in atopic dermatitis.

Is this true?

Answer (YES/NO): YES